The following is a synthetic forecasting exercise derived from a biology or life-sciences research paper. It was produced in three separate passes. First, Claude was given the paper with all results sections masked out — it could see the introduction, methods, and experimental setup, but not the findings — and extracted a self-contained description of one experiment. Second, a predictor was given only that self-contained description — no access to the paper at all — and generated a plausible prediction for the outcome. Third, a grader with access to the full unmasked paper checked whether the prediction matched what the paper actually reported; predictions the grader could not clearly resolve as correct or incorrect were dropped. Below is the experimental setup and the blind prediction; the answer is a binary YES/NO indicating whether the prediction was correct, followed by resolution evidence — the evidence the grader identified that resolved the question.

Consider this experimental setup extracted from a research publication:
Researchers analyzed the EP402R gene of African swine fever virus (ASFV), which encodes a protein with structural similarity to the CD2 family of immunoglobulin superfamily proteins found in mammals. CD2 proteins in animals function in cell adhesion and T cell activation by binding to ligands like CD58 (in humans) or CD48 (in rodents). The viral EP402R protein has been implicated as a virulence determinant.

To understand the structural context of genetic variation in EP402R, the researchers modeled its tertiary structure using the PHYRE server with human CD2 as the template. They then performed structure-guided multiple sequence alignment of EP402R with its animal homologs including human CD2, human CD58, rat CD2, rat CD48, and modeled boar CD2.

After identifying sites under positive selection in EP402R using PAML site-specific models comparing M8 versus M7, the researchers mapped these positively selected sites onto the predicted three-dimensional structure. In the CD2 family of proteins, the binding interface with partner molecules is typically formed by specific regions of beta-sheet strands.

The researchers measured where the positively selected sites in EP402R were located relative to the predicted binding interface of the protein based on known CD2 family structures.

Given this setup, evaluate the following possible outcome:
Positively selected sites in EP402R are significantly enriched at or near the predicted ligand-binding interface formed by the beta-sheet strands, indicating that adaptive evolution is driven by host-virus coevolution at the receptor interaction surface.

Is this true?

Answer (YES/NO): NO